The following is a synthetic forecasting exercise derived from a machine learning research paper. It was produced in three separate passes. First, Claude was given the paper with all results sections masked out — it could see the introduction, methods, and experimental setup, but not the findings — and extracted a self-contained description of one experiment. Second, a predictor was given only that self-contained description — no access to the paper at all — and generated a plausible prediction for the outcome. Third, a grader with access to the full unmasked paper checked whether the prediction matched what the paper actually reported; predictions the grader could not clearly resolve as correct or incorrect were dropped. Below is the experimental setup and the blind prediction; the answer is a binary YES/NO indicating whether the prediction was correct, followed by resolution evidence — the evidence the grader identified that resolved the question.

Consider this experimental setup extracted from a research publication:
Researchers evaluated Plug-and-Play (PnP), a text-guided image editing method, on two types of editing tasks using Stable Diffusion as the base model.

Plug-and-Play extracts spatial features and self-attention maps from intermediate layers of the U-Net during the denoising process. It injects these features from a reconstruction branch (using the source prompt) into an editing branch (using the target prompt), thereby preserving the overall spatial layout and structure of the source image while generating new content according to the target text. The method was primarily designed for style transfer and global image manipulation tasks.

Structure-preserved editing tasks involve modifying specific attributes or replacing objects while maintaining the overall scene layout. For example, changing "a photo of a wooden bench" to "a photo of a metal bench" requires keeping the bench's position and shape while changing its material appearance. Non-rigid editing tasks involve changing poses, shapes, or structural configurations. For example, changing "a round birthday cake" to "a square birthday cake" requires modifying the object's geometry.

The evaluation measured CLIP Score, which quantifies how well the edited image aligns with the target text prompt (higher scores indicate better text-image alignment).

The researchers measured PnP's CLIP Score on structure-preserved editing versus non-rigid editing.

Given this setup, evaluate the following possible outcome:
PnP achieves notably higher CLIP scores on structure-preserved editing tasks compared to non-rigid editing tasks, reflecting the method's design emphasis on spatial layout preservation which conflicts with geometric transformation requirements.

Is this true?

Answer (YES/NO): YES